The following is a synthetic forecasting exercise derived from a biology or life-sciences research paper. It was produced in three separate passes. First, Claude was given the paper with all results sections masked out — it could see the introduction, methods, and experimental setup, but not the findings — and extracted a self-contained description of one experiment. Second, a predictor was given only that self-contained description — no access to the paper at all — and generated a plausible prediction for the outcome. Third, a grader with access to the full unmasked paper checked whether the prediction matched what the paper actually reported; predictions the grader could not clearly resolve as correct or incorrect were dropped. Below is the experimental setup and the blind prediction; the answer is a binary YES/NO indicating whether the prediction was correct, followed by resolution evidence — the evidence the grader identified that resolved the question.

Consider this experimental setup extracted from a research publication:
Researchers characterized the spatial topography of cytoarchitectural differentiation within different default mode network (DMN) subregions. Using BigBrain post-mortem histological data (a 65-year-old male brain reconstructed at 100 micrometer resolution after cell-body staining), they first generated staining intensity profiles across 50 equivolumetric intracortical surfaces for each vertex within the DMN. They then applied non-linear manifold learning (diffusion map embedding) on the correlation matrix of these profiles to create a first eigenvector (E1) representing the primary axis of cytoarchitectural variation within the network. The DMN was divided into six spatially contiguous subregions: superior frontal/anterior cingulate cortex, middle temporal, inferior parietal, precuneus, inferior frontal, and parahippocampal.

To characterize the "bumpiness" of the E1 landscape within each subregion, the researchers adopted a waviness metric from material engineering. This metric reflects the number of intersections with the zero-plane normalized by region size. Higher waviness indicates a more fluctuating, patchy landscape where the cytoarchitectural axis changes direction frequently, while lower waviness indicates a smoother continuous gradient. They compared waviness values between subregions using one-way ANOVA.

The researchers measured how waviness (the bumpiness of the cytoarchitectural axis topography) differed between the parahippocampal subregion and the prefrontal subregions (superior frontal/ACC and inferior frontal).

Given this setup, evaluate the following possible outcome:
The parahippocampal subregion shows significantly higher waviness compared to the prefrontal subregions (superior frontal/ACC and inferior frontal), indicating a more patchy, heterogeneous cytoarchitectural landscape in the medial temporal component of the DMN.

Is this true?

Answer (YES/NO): NO